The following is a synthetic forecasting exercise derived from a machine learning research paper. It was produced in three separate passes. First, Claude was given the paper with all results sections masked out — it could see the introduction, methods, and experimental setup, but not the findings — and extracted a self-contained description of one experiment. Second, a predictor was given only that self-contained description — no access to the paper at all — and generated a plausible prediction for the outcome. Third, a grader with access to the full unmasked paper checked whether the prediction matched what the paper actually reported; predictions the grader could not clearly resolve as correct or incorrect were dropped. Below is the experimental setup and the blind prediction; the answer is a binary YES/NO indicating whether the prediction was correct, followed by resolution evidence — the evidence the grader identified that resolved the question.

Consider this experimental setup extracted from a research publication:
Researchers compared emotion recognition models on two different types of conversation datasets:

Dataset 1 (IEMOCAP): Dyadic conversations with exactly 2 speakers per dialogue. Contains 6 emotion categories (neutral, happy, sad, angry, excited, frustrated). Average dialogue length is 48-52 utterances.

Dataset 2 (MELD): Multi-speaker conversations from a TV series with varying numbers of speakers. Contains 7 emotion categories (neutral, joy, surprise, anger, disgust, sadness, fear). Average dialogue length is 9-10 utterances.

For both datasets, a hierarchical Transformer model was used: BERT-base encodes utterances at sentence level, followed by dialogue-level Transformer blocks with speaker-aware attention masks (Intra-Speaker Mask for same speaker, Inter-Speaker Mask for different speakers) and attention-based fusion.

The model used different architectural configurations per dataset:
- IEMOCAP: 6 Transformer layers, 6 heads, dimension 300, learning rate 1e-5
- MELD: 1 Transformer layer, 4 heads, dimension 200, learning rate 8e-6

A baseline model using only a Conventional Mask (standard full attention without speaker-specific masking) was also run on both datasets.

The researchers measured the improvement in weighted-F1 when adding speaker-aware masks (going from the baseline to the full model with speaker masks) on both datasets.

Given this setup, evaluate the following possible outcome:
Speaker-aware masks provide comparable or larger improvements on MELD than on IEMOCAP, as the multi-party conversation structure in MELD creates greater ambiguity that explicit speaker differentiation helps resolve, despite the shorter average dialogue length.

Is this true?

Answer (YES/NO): NO